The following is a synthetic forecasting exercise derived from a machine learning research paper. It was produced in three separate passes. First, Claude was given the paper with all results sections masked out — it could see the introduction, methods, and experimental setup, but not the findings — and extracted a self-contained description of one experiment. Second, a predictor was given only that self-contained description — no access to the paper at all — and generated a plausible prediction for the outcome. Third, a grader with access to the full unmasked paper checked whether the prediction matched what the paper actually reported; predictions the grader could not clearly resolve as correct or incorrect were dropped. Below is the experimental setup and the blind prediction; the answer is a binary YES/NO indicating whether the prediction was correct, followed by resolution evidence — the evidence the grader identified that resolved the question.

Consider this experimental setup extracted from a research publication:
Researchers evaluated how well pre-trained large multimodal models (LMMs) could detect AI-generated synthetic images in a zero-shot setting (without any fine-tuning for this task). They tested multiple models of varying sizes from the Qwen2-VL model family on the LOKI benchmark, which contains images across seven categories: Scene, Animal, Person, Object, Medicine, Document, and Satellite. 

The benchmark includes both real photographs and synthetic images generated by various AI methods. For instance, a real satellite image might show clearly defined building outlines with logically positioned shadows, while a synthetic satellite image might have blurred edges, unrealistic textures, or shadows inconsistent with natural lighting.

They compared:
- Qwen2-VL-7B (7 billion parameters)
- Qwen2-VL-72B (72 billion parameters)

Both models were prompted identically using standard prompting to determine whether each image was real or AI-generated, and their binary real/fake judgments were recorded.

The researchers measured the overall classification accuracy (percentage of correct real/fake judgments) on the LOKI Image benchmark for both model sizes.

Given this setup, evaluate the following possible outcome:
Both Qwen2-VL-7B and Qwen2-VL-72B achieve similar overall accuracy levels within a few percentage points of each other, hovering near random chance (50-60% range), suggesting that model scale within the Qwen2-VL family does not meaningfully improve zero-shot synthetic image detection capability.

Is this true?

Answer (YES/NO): YES